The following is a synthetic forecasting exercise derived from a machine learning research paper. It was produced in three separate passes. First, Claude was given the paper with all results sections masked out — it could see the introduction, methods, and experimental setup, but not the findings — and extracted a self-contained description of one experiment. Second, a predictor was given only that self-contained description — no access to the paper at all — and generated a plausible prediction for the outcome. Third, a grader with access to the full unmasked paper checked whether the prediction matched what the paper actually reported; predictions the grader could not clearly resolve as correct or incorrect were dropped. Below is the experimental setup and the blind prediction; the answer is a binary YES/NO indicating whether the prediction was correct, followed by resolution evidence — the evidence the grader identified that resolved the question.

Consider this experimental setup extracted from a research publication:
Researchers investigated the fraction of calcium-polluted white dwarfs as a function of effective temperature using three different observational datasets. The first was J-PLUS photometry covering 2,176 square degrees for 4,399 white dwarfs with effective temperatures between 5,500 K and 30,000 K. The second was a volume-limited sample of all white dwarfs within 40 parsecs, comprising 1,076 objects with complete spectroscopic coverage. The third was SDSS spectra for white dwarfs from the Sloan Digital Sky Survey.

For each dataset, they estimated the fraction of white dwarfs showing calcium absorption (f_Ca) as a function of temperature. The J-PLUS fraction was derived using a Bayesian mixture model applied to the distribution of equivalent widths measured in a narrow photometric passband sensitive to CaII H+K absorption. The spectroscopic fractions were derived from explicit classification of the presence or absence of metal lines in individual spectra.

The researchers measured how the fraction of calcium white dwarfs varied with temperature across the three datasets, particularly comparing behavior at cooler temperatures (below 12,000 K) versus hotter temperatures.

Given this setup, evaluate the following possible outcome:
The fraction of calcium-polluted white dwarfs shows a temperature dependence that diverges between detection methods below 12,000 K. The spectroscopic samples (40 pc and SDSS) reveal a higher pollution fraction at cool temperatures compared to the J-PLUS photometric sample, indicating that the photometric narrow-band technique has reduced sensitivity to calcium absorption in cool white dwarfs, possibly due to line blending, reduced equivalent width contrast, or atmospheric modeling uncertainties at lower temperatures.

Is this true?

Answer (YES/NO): NO